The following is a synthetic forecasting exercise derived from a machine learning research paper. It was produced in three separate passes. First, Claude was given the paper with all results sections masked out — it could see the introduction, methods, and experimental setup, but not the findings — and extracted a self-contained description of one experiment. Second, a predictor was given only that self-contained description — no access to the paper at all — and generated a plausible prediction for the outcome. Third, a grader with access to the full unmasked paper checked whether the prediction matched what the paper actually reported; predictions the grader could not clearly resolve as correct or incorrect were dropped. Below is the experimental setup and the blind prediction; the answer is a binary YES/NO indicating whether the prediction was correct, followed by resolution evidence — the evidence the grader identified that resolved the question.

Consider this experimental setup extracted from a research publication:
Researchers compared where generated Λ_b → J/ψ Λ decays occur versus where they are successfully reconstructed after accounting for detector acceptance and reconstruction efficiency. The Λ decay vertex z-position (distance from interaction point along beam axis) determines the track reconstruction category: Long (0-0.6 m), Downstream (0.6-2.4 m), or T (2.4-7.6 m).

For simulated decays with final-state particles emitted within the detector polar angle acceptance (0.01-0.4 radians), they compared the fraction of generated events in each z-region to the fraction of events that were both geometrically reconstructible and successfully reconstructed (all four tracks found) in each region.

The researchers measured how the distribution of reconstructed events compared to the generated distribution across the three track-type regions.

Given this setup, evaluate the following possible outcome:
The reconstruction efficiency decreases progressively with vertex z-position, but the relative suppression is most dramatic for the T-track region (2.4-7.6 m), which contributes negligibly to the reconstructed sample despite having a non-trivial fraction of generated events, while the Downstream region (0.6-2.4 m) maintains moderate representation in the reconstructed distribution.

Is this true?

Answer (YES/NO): NO